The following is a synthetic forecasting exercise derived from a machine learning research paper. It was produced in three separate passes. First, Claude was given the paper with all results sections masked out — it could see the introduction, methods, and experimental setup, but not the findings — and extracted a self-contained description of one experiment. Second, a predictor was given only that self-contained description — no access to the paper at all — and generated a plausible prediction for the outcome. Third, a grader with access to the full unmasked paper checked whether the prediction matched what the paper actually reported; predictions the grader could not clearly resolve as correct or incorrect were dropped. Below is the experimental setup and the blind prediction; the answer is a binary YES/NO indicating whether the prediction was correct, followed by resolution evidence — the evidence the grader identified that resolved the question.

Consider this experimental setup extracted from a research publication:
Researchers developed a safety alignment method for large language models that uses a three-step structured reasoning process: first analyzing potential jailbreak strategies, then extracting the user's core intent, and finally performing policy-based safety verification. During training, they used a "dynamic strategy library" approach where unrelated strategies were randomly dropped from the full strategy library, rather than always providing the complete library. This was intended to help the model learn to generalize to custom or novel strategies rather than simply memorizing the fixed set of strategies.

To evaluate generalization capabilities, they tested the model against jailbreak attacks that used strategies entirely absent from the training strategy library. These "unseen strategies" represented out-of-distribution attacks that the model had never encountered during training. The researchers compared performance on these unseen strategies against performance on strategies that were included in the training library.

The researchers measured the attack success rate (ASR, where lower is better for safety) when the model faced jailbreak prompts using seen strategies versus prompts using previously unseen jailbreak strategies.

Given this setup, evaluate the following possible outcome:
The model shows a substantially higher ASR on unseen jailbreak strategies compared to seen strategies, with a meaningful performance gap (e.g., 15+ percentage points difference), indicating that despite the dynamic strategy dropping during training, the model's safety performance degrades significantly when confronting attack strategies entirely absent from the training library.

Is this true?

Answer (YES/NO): NO